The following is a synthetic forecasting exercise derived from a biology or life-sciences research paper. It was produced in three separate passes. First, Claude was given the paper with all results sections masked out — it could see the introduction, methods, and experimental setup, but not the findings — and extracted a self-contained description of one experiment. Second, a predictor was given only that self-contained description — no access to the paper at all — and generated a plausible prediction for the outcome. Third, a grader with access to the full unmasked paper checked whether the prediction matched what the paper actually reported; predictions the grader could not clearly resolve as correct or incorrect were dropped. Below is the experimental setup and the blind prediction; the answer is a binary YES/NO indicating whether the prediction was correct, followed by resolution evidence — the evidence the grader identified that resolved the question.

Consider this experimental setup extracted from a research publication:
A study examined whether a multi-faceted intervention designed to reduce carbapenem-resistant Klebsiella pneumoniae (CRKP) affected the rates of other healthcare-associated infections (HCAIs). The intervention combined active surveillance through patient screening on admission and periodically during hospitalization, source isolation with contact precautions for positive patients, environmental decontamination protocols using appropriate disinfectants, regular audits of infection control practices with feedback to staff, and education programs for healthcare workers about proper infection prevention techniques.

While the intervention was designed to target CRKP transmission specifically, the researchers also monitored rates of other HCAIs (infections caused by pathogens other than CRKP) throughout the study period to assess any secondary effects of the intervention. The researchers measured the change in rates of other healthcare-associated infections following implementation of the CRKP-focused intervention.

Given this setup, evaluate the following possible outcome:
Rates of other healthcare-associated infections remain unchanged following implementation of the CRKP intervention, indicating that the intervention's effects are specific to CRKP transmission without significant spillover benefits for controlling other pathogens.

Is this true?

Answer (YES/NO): NO